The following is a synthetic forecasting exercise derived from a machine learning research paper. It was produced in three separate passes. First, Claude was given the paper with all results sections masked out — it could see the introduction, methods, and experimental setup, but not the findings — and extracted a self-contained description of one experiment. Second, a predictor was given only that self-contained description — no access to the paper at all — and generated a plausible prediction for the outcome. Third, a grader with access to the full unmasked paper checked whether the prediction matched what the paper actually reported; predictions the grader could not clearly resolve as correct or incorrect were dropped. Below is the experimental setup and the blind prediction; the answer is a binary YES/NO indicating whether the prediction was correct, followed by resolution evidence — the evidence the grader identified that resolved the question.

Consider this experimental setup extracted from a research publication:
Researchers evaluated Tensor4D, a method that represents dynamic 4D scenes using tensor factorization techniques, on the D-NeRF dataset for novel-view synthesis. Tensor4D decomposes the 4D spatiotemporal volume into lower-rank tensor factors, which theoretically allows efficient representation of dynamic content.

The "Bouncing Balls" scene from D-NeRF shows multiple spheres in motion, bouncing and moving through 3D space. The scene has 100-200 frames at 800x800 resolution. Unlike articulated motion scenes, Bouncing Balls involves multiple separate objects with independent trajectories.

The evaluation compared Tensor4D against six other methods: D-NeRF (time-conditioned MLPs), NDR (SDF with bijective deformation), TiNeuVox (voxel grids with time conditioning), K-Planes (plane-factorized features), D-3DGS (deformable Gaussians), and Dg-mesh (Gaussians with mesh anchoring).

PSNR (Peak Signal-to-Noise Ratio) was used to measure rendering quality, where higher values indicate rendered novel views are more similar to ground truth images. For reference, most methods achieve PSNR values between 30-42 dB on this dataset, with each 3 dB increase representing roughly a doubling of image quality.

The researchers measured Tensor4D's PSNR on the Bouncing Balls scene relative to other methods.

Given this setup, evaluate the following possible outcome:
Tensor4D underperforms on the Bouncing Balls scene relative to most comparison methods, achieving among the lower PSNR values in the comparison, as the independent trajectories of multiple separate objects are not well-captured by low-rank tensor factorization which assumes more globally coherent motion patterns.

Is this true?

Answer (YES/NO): YES